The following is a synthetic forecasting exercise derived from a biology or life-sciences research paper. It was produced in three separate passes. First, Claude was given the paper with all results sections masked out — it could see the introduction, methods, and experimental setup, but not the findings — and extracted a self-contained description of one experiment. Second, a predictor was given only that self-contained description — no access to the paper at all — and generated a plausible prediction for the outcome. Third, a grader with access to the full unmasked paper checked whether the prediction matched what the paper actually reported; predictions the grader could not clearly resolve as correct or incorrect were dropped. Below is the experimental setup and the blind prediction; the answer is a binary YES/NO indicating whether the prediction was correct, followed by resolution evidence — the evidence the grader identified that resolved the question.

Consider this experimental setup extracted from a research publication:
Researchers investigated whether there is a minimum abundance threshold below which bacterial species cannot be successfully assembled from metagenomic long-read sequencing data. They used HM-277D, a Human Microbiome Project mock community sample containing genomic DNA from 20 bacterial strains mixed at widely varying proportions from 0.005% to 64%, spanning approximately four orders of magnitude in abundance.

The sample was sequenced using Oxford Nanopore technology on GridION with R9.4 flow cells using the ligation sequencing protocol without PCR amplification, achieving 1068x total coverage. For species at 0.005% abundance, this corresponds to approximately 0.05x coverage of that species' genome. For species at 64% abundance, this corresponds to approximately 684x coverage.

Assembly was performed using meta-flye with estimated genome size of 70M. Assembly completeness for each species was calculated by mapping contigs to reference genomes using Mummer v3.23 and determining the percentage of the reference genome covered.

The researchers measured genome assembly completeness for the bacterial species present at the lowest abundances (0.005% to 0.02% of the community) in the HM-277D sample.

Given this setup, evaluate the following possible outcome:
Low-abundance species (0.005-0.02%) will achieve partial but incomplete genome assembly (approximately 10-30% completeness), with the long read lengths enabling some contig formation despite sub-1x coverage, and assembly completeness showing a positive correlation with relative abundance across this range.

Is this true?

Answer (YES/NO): NO